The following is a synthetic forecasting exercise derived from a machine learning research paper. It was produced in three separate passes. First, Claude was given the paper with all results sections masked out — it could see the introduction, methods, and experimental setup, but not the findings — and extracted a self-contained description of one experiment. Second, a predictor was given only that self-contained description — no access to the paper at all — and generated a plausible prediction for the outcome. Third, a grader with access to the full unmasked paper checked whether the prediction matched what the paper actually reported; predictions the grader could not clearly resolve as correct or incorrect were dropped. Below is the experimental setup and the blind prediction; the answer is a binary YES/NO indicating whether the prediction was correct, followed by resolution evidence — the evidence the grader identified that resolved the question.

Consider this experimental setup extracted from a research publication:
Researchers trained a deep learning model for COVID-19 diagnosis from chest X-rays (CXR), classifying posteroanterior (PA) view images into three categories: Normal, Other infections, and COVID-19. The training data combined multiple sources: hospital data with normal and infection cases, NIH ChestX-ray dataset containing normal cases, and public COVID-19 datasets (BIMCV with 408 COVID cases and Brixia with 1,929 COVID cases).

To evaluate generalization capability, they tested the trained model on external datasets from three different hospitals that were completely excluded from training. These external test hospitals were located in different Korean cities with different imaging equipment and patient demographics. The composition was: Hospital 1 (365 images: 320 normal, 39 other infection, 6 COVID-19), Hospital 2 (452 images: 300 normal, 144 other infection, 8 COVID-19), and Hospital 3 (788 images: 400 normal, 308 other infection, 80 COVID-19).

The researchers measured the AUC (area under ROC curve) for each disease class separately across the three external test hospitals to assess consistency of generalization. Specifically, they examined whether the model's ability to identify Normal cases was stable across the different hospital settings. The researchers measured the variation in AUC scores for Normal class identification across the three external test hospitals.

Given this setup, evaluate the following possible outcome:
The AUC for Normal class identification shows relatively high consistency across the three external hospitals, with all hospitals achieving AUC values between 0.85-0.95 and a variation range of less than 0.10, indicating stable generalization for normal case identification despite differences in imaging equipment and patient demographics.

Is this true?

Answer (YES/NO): NO